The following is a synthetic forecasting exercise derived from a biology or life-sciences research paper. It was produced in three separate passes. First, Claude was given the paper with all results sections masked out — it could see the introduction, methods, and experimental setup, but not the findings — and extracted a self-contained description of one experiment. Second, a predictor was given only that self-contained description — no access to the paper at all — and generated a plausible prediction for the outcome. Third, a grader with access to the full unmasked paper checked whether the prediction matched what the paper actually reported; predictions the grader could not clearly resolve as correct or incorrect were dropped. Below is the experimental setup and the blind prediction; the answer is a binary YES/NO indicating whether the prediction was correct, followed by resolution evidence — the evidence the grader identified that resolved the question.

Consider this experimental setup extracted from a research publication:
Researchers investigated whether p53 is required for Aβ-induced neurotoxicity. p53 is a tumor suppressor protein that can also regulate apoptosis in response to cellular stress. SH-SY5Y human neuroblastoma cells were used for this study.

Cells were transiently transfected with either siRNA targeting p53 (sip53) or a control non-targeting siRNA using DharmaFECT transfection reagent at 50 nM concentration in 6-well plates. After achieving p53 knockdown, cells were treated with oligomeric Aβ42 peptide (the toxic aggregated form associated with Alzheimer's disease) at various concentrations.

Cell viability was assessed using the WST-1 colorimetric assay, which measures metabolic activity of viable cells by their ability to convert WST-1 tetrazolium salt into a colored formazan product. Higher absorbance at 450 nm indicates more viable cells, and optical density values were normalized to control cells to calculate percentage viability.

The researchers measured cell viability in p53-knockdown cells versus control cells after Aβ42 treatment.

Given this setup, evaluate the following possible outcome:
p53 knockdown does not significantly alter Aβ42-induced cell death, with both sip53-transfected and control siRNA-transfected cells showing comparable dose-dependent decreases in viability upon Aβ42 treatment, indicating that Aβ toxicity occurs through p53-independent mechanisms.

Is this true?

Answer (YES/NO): NO